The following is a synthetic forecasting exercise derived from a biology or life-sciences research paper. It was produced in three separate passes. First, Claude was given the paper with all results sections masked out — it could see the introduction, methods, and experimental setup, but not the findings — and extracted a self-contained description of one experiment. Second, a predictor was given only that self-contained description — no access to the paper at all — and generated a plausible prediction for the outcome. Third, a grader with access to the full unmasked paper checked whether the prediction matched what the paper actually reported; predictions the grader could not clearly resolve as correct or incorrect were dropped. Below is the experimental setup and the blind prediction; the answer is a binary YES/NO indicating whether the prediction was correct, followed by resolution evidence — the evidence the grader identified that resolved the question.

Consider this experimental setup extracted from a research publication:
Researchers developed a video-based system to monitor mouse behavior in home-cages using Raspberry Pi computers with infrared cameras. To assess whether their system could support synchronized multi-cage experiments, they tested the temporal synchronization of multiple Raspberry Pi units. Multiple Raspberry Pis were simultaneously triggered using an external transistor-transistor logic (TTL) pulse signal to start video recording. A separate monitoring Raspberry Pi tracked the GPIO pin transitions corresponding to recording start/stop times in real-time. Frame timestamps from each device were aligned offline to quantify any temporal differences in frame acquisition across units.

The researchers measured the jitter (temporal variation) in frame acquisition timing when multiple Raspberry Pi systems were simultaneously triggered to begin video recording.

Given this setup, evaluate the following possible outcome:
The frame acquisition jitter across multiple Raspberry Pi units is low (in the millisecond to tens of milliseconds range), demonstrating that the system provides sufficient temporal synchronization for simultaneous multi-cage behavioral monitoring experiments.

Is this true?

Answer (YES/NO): NO